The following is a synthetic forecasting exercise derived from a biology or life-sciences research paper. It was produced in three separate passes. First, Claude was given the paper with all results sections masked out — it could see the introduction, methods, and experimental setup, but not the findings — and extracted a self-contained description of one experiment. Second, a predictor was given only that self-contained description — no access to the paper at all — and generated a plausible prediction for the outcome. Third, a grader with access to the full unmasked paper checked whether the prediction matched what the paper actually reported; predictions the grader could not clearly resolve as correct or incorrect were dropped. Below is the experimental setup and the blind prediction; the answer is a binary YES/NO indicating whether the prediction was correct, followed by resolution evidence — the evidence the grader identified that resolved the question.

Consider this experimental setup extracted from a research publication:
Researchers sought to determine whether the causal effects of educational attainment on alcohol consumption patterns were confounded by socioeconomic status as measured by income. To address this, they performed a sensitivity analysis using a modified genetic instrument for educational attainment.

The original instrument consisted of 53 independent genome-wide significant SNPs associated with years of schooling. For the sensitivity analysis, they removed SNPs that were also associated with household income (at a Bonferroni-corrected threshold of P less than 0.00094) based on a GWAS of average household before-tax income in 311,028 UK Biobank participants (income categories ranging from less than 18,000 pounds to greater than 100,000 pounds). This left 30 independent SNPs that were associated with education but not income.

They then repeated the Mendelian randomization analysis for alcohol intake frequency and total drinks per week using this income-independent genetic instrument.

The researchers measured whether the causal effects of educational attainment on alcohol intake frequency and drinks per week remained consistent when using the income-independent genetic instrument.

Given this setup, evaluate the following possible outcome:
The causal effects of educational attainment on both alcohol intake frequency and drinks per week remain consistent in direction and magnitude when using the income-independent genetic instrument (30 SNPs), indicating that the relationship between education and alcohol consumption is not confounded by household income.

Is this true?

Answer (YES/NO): YES